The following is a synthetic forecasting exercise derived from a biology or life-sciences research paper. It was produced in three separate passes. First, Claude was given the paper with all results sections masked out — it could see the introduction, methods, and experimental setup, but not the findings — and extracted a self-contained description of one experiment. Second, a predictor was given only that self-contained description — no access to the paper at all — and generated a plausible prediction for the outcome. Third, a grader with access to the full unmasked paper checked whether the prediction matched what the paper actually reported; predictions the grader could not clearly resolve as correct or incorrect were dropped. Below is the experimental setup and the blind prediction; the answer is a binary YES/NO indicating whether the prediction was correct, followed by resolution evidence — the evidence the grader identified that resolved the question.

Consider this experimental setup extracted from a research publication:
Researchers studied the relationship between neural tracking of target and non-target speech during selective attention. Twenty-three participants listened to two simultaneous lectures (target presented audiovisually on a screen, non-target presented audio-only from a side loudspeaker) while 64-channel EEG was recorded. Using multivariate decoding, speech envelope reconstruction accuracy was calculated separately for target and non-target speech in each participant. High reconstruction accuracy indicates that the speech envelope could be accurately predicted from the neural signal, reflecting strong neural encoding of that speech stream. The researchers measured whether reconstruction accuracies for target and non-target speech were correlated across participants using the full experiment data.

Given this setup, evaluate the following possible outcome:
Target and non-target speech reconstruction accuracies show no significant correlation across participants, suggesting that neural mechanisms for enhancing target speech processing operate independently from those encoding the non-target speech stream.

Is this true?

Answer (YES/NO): NO